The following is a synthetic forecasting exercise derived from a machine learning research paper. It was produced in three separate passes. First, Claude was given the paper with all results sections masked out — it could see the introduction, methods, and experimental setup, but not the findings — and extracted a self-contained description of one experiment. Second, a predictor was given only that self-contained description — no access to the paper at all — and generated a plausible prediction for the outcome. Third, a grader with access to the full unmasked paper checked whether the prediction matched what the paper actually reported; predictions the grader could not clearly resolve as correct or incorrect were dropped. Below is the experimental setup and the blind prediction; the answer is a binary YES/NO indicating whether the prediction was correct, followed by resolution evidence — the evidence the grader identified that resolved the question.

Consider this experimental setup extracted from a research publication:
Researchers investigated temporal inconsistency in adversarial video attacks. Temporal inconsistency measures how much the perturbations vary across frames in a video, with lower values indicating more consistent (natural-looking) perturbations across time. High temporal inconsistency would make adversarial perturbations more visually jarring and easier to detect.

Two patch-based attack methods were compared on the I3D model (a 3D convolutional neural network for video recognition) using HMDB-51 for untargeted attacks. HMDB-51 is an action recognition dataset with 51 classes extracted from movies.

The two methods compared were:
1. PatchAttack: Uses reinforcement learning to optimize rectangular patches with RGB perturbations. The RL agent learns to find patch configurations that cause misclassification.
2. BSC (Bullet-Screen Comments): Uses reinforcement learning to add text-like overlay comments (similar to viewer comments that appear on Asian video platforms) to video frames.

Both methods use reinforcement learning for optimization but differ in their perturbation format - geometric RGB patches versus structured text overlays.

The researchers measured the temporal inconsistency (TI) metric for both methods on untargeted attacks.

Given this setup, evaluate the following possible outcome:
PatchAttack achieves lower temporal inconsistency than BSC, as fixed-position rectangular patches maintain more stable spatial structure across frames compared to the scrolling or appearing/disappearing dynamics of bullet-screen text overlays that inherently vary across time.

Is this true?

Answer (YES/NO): NO